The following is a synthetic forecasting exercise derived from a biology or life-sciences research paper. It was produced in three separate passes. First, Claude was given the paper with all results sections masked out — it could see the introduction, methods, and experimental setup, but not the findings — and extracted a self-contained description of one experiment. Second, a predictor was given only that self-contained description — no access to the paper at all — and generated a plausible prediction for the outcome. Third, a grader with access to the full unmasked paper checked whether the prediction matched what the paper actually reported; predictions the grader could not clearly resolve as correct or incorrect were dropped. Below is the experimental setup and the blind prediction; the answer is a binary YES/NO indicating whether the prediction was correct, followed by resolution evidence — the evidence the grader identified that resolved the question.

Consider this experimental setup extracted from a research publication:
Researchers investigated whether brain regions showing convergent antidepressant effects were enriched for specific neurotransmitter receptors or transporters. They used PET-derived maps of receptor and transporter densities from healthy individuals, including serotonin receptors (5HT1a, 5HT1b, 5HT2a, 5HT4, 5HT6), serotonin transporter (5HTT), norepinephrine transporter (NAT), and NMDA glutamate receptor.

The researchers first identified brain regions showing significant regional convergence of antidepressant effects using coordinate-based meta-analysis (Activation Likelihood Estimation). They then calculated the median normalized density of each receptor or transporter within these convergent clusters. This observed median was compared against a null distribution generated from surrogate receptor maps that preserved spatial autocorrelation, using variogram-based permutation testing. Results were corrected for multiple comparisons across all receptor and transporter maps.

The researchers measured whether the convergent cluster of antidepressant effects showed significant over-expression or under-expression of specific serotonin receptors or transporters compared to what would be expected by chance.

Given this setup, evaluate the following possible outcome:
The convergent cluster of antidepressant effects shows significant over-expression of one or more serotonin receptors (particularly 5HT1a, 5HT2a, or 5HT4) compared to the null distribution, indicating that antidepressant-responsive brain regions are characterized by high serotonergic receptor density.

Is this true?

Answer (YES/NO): NO